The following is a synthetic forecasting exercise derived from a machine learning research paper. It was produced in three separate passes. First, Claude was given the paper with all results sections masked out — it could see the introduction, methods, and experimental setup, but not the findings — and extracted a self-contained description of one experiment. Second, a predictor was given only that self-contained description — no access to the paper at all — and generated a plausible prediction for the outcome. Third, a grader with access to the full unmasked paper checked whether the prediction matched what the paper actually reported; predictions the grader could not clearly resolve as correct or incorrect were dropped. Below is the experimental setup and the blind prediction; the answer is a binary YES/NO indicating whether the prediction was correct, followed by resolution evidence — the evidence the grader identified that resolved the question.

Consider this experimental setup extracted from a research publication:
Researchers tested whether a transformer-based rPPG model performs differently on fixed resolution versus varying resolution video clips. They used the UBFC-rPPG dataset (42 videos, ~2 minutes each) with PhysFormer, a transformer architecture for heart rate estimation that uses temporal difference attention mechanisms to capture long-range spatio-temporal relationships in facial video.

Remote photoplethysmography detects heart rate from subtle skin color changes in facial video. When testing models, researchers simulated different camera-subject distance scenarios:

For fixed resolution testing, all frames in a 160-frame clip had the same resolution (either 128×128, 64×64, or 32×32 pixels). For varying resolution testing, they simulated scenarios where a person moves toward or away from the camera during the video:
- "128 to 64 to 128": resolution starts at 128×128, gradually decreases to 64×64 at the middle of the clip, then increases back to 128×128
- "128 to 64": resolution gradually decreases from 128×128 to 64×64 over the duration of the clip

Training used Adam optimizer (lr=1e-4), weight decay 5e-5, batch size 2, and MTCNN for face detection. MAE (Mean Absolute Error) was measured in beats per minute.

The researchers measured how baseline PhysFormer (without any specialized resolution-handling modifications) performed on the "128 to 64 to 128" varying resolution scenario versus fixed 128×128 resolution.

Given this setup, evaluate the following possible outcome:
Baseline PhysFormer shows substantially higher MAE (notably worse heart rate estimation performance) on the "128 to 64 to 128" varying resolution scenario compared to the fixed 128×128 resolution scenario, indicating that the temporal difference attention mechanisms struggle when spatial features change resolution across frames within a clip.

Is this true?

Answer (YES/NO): NO